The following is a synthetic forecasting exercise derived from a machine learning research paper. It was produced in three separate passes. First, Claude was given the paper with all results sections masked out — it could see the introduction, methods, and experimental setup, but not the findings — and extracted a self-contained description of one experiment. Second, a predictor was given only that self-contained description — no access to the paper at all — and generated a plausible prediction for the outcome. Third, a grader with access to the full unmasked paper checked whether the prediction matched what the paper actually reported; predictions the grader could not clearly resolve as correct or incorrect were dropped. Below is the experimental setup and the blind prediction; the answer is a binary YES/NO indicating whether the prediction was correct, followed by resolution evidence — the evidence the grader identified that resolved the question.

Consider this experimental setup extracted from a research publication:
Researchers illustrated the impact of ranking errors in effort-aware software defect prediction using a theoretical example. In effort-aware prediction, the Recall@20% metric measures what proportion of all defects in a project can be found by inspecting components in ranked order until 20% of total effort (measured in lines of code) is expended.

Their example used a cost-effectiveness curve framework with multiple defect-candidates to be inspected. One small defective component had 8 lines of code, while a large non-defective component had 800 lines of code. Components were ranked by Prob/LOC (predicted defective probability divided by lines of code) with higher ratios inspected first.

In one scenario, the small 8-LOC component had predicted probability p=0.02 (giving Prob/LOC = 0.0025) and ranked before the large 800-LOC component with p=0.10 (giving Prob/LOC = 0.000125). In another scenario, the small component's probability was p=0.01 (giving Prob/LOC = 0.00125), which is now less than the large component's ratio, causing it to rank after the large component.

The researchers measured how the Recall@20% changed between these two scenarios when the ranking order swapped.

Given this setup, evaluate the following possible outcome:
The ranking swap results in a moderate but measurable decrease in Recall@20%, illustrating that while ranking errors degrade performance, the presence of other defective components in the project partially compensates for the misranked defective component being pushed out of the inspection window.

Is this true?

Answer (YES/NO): NO